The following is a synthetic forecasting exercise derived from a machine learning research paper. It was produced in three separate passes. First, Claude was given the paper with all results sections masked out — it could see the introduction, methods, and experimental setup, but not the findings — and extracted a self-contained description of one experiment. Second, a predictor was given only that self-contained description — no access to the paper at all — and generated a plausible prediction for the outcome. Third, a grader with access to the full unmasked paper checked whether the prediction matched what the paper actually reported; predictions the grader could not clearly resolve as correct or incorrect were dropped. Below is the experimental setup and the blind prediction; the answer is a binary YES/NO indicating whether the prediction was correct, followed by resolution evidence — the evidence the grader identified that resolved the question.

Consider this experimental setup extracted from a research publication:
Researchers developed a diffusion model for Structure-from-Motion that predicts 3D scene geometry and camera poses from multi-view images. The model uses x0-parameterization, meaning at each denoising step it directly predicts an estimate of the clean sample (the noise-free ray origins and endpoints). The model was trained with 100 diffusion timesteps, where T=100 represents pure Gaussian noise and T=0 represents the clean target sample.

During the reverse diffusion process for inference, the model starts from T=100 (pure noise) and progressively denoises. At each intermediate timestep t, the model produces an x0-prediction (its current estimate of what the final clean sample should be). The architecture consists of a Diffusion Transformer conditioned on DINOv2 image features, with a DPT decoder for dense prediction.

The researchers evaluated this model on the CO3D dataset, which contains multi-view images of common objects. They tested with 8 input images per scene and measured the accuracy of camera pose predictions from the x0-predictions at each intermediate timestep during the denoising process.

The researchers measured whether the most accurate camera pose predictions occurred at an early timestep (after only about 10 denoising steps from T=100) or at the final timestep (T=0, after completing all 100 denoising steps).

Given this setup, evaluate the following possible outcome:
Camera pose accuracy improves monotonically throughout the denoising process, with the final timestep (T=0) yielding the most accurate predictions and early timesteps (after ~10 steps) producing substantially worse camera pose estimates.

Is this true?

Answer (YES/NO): NO